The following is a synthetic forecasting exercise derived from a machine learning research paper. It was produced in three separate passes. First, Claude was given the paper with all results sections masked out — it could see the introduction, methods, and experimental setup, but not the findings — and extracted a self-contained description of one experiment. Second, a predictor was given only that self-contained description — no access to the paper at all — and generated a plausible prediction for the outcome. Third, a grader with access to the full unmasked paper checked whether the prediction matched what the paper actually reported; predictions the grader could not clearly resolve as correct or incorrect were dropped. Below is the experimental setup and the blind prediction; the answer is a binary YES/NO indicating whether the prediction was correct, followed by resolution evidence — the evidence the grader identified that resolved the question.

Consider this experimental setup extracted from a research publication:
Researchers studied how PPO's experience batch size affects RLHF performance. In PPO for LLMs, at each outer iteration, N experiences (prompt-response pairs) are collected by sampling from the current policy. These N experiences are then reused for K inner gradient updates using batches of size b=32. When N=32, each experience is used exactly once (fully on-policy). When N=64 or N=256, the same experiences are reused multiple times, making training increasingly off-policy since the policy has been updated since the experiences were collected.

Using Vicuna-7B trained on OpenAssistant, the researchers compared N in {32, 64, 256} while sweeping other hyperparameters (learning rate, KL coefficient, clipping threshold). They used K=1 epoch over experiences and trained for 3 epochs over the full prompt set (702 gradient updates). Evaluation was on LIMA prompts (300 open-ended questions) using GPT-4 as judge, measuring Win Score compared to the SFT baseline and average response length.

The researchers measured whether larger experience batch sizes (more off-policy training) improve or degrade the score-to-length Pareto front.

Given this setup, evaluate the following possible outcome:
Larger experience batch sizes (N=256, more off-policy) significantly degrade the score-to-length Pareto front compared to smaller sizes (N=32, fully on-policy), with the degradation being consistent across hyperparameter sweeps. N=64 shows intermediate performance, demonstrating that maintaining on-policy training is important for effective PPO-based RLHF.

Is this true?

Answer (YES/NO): NO